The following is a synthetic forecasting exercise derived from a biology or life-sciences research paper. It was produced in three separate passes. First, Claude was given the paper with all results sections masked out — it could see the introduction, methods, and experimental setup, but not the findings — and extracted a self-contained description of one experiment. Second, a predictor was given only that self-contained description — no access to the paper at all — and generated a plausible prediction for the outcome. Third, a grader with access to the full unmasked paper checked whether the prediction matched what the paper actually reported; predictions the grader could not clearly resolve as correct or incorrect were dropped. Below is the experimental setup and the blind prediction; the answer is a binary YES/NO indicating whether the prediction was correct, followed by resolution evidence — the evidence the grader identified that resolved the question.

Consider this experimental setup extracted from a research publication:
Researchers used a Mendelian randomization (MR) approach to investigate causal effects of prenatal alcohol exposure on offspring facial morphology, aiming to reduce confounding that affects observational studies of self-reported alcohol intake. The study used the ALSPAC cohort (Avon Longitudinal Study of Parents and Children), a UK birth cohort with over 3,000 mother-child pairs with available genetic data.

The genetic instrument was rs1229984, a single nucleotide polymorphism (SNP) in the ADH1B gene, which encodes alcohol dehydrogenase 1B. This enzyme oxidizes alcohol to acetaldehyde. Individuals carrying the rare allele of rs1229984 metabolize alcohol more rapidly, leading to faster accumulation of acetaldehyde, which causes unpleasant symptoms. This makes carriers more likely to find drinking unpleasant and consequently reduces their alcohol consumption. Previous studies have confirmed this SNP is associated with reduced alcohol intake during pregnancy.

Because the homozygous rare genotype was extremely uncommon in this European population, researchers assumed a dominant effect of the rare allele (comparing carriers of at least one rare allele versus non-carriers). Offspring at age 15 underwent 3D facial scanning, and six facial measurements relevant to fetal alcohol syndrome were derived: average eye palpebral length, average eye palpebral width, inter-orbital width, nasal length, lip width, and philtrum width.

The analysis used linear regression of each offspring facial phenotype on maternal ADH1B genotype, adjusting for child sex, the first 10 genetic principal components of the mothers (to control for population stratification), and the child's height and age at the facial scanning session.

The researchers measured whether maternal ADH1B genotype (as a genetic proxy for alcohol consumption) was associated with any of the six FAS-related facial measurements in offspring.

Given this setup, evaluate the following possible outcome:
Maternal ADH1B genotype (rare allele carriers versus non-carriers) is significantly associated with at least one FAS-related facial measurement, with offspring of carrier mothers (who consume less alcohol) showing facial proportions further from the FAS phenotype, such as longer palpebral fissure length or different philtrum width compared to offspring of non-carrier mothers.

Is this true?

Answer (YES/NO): NO